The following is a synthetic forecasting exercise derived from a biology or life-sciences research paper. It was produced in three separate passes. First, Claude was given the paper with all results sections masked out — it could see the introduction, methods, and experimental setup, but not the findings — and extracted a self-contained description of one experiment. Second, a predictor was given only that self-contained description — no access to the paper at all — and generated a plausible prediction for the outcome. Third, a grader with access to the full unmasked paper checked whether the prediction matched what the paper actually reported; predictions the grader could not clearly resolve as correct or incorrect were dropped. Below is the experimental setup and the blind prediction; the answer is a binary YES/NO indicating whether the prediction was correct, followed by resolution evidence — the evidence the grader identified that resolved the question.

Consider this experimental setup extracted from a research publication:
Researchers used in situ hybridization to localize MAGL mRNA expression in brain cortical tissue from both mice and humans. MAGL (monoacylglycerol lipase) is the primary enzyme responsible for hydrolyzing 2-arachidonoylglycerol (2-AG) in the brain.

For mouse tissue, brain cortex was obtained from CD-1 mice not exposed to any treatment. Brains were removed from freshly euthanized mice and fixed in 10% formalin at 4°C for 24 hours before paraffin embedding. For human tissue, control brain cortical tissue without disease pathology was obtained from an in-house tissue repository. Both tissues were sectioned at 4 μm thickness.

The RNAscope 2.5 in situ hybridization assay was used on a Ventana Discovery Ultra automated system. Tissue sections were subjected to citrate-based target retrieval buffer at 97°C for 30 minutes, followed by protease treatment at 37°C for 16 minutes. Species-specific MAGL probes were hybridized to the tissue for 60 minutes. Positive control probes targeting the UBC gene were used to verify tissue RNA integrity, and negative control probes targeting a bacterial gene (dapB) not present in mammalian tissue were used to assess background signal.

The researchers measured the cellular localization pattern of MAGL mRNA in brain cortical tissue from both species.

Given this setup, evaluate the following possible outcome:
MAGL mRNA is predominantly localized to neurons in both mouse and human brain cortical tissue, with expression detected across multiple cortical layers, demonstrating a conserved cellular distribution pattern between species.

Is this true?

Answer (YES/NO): NO